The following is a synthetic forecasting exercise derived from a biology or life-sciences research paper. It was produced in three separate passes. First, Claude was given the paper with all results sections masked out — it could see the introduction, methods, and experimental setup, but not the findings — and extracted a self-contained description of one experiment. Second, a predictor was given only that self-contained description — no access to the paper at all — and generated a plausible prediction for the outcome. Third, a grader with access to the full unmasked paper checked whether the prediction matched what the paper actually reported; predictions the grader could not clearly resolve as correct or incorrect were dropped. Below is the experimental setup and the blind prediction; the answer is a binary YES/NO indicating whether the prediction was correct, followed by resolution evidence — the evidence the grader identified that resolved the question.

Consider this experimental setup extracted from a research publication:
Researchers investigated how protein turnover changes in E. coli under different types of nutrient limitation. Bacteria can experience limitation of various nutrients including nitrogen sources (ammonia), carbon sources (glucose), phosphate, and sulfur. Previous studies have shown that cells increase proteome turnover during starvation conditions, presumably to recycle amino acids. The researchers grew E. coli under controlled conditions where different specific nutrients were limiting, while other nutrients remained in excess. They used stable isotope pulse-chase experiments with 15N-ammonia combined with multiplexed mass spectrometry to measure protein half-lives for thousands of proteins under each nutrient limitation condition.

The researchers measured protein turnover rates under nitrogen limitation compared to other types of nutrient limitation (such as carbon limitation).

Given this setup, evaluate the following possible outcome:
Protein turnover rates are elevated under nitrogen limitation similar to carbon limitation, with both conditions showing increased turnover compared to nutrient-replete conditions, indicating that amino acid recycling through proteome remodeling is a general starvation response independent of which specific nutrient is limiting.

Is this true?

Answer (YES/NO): NO